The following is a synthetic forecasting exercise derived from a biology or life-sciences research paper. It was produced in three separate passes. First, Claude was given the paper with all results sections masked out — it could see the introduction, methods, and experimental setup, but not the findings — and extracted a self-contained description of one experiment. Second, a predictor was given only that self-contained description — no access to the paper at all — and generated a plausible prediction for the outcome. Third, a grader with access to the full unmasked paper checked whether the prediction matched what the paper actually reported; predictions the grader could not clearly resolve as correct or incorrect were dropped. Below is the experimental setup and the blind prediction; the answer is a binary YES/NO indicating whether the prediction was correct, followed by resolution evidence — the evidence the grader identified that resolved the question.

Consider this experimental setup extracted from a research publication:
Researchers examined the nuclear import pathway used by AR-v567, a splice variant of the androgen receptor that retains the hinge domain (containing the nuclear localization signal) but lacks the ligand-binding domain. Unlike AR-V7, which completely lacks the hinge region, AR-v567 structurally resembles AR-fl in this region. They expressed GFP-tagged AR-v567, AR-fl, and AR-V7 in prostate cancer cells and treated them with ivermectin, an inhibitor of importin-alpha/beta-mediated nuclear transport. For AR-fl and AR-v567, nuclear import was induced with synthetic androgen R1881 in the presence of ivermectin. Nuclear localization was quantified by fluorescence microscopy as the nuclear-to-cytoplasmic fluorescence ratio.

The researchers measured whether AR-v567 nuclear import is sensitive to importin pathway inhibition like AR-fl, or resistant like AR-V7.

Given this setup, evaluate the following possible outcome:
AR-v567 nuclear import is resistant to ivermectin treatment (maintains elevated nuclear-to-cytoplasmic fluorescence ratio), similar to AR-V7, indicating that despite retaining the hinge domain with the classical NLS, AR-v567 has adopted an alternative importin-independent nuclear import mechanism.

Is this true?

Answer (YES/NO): NO